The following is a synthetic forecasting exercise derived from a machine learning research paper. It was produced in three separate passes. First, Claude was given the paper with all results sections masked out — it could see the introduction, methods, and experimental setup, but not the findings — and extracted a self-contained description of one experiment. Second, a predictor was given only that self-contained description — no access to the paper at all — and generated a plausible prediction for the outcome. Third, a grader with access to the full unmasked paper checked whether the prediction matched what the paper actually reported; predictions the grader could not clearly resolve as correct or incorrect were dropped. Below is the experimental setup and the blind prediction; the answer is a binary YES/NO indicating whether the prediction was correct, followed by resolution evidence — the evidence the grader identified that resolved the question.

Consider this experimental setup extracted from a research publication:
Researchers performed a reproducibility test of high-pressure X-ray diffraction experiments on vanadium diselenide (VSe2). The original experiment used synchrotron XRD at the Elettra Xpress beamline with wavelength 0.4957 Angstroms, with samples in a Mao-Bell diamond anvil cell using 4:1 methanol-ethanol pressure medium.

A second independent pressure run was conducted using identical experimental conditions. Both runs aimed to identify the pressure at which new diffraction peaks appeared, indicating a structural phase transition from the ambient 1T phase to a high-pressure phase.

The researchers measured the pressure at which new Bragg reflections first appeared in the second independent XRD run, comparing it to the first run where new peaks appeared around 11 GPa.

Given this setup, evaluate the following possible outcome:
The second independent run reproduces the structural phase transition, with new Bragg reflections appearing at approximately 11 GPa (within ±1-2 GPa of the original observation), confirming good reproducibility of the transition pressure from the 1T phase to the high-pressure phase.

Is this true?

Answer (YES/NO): YES